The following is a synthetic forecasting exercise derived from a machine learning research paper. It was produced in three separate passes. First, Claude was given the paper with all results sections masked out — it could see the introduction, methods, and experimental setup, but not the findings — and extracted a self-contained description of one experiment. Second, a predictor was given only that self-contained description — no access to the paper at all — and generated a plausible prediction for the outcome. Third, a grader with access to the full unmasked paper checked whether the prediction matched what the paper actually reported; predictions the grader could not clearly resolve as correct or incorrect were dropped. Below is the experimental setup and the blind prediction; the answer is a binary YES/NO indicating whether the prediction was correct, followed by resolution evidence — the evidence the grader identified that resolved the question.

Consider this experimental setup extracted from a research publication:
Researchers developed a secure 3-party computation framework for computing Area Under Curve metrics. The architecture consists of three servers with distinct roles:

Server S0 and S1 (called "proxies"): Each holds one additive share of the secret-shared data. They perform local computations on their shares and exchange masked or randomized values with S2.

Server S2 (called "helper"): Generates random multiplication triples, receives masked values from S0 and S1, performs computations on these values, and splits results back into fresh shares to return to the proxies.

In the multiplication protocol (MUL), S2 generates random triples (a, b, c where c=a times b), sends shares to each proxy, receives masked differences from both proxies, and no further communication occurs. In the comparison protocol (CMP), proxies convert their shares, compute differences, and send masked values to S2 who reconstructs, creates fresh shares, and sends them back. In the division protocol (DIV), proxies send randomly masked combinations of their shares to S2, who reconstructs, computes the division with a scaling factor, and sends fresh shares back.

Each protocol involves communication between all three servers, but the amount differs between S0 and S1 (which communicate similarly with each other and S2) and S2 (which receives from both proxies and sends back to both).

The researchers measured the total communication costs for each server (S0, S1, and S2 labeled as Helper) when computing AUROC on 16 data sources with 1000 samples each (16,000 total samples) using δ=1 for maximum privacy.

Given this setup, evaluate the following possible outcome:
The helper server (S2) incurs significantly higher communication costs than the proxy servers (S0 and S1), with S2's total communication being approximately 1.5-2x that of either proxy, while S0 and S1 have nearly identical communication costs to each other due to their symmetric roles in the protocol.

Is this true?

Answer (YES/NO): YES